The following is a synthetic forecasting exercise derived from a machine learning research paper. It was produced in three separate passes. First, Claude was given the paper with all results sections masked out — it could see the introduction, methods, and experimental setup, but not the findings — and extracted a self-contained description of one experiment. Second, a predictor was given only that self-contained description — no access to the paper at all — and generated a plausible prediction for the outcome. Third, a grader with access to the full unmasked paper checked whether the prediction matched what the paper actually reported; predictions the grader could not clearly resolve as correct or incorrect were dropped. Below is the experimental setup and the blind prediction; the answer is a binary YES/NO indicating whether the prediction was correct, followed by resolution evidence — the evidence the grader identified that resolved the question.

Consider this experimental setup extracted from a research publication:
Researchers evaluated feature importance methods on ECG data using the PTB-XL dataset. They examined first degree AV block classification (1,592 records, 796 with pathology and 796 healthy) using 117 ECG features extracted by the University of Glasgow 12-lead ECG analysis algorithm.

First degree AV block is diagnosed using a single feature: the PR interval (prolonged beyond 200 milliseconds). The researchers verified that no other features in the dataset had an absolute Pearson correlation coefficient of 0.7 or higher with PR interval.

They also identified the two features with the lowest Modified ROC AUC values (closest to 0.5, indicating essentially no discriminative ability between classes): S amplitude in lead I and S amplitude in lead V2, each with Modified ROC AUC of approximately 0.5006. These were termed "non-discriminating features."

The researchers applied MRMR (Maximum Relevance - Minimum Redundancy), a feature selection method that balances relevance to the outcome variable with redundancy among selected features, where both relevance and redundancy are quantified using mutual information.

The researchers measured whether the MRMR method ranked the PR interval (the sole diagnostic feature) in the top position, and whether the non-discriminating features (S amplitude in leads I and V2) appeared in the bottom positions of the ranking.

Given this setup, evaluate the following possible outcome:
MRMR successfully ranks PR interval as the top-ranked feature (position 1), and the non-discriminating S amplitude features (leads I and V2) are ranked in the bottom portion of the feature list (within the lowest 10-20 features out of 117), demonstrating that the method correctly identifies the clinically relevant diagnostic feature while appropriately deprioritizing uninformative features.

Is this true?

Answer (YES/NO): NO